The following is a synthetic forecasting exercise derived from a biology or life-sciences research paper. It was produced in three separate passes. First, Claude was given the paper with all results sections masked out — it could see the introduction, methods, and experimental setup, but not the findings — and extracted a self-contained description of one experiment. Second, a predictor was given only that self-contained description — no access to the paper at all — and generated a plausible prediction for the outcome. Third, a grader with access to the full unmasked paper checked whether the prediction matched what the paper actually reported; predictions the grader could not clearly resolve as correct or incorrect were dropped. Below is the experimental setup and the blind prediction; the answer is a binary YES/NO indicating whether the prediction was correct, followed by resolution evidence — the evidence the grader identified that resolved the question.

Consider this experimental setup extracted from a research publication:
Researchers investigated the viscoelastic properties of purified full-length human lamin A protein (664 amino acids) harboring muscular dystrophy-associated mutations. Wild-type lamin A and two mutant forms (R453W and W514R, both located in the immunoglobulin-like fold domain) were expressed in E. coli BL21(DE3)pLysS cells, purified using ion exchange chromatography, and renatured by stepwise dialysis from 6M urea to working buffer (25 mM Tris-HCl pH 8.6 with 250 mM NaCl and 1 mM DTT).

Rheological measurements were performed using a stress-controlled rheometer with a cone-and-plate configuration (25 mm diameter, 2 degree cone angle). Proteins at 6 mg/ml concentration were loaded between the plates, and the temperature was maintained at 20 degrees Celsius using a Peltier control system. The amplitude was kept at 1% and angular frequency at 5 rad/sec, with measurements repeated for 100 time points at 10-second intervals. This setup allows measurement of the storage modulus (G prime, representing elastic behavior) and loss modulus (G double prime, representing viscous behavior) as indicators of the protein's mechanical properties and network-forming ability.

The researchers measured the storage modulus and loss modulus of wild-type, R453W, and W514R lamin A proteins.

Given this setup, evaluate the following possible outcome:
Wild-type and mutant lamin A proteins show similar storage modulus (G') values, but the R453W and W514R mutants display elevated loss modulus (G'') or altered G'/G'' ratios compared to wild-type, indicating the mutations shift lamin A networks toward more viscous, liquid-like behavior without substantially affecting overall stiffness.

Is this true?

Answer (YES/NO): NO